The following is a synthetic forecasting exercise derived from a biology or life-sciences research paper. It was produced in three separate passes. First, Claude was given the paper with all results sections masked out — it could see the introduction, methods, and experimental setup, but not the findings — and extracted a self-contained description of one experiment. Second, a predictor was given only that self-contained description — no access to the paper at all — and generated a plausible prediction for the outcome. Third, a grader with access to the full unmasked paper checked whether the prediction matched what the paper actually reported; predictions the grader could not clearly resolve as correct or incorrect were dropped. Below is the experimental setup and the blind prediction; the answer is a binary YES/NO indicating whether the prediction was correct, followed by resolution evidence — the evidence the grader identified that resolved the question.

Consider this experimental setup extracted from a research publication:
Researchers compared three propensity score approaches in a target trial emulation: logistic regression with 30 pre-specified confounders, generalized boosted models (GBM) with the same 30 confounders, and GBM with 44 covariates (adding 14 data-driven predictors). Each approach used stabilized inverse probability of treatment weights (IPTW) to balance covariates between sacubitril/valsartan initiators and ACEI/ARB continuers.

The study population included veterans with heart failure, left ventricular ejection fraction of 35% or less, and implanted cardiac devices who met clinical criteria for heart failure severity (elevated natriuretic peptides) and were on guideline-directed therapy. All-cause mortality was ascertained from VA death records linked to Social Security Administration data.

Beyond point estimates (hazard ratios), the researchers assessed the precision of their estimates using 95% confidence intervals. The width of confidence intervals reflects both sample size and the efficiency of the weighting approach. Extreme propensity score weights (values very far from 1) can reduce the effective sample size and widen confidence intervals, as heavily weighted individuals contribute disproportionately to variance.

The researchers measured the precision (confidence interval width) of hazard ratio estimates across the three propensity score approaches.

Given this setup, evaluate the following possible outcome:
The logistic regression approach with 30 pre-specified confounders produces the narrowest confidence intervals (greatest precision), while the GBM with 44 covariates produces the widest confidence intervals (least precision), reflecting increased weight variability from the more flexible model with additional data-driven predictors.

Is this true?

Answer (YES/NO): NO